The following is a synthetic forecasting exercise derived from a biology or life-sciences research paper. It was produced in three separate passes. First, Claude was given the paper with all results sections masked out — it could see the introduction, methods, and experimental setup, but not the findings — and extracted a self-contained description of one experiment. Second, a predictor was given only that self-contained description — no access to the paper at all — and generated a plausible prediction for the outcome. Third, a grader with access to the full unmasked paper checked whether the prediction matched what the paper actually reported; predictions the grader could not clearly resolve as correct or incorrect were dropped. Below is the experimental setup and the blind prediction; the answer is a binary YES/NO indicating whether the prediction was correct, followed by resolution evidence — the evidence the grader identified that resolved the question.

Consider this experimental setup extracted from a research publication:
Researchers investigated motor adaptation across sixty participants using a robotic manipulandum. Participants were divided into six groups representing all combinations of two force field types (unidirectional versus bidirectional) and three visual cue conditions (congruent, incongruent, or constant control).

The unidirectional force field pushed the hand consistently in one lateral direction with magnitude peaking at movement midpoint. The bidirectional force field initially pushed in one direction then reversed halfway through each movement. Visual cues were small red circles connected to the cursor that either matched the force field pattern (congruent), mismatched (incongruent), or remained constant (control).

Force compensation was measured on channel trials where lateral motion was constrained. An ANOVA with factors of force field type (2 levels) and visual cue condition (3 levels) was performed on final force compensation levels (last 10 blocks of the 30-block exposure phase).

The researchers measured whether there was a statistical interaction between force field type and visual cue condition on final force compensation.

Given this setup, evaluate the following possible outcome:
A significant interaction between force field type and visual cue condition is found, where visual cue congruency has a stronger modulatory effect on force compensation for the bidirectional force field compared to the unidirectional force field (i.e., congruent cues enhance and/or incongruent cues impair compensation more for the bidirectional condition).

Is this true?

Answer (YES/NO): NO